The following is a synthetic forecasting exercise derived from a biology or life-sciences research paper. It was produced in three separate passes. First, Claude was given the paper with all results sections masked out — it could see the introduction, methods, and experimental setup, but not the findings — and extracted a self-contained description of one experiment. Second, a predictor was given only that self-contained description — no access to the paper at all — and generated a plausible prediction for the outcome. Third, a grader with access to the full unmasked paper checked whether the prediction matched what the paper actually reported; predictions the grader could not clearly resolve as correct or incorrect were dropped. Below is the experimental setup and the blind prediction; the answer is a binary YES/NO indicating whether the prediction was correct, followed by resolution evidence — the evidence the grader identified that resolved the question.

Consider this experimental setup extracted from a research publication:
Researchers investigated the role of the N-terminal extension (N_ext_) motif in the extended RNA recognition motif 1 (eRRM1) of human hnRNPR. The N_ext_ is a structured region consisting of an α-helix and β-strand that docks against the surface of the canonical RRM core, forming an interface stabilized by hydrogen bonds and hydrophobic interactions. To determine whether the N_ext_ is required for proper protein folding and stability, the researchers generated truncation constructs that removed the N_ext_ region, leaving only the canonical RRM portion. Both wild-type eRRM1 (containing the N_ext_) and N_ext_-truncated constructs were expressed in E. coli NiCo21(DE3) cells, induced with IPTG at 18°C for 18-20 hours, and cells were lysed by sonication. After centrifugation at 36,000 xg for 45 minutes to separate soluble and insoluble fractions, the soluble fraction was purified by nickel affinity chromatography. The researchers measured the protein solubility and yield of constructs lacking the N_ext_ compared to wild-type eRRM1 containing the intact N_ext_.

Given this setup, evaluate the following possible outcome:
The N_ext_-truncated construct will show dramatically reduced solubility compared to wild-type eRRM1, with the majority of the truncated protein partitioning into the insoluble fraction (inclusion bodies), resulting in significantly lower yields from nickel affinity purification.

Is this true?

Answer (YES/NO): YES